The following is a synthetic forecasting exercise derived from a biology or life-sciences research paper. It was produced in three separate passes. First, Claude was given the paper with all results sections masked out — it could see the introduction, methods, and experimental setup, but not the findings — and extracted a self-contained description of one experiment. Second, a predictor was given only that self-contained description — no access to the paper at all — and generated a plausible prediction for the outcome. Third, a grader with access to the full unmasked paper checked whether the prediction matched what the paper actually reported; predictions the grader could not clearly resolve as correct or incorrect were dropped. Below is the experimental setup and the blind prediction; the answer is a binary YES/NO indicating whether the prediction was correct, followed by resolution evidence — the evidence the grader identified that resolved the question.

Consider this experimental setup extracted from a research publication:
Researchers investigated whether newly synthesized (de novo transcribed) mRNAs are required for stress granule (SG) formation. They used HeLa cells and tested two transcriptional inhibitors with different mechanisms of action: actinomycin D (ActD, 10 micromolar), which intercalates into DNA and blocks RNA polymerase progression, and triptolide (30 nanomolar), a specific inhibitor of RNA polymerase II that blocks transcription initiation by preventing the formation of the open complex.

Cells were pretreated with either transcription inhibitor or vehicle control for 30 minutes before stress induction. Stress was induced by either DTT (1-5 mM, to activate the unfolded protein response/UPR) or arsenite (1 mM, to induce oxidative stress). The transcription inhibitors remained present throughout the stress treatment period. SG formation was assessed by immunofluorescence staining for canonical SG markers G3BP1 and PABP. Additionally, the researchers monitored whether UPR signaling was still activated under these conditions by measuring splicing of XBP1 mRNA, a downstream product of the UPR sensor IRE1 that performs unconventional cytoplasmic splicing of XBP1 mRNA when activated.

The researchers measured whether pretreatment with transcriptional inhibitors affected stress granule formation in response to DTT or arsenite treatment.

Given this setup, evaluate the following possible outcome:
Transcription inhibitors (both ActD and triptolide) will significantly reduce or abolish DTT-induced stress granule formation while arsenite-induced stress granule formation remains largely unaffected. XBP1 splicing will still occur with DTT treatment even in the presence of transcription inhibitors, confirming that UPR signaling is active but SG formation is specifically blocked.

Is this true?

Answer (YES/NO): NO